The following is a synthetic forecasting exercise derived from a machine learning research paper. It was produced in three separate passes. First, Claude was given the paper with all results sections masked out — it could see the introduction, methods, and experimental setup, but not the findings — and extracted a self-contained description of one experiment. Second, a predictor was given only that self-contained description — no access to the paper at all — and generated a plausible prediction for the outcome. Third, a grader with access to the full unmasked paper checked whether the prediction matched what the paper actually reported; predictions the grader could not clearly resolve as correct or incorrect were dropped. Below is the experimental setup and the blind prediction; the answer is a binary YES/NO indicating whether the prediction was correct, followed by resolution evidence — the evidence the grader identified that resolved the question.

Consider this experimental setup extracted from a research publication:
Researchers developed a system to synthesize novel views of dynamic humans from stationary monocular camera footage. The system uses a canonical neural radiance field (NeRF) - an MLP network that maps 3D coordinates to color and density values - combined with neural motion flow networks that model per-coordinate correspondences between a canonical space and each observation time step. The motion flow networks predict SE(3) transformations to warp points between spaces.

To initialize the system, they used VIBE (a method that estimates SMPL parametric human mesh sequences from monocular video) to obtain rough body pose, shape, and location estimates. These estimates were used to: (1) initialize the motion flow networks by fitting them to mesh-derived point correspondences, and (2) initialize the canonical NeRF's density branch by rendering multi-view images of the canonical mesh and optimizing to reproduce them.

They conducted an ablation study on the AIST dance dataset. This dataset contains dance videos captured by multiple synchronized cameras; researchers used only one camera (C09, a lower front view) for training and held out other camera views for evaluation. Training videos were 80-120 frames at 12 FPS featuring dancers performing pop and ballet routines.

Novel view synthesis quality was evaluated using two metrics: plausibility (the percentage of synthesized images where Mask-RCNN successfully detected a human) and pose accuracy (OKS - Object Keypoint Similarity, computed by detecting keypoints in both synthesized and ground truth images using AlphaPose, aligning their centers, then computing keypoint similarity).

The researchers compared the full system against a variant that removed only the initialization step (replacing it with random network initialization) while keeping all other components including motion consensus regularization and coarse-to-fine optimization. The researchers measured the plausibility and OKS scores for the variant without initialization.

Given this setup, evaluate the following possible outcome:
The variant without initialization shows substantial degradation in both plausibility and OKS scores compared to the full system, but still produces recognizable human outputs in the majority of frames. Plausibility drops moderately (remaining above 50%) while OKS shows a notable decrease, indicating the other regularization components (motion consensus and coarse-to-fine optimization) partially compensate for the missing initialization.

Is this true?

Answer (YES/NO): NO